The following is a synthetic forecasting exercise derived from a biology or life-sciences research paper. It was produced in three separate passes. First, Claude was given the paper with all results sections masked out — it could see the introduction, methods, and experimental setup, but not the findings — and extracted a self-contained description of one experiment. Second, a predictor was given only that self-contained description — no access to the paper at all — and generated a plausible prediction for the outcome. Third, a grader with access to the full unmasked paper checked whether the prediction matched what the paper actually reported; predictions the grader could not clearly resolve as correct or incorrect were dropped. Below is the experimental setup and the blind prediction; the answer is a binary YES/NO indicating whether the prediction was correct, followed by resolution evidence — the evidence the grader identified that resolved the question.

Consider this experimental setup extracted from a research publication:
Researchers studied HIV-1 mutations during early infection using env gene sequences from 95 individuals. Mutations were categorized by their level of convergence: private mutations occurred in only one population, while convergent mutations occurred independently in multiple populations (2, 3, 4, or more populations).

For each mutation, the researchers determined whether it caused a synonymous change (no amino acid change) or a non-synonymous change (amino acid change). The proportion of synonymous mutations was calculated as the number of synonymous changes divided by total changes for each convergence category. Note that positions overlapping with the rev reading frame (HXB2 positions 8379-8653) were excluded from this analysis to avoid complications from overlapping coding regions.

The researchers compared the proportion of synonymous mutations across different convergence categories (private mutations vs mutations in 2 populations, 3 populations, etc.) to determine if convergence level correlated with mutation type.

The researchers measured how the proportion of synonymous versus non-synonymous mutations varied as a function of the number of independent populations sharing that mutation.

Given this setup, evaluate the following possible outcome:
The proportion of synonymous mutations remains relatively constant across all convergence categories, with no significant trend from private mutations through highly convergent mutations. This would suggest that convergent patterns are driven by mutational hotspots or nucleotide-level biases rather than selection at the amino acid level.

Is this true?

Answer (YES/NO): NO